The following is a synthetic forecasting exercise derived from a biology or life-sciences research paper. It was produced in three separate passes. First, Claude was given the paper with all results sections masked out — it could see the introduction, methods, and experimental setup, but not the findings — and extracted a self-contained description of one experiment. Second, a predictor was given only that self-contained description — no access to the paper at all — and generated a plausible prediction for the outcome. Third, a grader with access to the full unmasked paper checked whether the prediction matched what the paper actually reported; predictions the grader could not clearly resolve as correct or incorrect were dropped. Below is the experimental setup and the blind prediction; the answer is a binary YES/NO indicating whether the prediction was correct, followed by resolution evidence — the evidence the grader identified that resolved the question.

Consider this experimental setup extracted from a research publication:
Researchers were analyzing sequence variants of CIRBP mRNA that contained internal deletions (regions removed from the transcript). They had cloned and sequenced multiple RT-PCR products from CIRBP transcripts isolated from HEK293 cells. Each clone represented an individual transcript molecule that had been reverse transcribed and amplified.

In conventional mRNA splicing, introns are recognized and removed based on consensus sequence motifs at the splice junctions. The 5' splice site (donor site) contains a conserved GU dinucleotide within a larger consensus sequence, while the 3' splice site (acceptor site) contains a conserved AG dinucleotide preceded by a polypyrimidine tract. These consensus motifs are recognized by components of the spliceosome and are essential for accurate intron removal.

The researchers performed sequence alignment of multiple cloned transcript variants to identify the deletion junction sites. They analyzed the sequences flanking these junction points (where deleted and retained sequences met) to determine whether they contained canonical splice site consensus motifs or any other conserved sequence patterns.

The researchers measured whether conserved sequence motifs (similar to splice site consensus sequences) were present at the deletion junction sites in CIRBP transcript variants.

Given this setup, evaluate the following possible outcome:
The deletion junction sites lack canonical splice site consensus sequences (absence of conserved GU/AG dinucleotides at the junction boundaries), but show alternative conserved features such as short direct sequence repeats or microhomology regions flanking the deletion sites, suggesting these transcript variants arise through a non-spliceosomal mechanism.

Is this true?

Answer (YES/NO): NO